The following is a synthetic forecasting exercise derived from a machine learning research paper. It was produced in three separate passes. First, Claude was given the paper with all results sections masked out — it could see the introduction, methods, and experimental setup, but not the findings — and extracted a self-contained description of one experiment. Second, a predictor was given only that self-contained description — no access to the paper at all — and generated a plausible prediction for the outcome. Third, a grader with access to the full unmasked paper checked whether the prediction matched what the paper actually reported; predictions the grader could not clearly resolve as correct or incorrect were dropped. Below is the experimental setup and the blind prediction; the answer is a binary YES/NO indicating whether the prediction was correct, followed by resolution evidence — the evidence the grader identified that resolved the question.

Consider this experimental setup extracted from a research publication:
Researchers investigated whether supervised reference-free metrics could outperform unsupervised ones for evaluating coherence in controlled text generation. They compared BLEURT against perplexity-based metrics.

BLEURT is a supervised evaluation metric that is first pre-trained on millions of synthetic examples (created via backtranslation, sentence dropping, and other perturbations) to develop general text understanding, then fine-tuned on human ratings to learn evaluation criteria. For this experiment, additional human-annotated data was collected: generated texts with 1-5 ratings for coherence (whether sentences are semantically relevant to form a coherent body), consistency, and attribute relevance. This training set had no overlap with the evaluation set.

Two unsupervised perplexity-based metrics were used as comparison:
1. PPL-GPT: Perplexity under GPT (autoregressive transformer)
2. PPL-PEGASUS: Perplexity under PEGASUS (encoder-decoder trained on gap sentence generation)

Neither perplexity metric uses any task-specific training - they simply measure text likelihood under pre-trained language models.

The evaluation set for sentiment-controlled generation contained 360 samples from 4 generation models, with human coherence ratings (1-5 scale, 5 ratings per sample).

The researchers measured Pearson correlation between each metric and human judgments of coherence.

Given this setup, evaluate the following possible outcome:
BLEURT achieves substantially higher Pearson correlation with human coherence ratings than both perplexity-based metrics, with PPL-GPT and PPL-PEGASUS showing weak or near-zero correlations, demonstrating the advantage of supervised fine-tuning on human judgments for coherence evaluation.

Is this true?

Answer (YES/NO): NO